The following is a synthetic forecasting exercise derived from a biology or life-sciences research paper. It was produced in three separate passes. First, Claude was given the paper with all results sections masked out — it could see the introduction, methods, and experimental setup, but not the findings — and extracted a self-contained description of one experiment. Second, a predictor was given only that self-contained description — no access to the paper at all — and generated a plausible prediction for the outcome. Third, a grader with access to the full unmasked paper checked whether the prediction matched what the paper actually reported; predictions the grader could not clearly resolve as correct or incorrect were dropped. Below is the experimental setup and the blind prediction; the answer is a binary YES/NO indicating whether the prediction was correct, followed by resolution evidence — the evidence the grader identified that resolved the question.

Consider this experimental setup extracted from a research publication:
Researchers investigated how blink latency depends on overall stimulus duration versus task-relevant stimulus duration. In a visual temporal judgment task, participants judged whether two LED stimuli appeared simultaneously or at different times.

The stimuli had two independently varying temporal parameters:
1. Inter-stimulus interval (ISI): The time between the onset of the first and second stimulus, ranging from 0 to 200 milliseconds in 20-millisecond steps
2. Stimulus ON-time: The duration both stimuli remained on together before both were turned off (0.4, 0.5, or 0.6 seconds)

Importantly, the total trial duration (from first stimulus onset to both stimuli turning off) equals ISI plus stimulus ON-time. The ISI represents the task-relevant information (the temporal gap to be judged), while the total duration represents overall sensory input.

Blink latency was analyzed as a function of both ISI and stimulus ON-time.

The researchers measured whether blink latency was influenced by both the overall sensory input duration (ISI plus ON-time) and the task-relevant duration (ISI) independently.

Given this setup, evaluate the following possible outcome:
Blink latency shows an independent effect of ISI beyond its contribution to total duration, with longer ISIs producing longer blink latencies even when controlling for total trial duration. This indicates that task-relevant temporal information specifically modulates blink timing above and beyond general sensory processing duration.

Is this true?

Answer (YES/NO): YES